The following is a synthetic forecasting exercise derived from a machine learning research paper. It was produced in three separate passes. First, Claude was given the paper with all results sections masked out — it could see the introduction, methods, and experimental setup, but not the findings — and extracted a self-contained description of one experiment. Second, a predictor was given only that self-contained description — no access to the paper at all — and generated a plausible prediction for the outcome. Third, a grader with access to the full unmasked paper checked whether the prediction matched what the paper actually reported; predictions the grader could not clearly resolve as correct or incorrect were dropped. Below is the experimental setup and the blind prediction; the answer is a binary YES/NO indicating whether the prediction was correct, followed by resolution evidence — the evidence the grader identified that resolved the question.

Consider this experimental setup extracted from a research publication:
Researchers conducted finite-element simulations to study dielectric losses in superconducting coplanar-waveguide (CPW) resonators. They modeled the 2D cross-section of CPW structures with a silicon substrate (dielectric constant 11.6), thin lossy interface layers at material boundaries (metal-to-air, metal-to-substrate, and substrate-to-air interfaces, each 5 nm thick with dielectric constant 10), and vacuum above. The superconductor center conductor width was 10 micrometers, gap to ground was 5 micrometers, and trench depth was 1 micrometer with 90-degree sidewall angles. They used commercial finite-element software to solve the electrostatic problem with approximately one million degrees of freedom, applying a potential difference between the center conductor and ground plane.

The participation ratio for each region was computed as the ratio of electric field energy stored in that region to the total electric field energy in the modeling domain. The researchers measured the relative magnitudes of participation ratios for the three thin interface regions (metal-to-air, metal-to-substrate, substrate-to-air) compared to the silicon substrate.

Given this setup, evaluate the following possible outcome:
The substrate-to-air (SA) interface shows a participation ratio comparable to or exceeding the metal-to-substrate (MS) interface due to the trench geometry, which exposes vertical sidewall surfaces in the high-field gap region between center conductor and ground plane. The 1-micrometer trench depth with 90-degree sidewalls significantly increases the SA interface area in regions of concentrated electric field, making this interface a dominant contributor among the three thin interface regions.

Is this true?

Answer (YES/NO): YES